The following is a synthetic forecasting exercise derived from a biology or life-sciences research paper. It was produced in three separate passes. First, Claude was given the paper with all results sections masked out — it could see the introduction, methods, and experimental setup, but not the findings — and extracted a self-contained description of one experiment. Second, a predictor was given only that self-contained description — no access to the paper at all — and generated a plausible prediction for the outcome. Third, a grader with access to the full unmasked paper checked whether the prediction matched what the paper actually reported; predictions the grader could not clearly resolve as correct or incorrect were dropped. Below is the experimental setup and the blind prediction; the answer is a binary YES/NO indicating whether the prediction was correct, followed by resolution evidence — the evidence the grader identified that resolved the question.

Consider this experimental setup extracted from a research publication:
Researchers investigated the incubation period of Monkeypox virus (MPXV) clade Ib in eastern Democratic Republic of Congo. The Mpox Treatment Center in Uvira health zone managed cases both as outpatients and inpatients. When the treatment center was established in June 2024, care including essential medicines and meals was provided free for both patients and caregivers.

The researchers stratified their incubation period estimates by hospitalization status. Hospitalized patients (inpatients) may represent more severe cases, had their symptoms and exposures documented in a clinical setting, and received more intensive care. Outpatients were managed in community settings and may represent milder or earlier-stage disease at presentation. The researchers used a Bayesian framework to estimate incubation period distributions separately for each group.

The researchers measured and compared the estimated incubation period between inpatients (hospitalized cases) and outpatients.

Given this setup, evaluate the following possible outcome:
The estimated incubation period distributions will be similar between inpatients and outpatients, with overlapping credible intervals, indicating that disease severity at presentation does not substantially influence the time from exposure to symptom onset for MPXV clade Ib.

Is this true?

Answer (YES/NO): YES